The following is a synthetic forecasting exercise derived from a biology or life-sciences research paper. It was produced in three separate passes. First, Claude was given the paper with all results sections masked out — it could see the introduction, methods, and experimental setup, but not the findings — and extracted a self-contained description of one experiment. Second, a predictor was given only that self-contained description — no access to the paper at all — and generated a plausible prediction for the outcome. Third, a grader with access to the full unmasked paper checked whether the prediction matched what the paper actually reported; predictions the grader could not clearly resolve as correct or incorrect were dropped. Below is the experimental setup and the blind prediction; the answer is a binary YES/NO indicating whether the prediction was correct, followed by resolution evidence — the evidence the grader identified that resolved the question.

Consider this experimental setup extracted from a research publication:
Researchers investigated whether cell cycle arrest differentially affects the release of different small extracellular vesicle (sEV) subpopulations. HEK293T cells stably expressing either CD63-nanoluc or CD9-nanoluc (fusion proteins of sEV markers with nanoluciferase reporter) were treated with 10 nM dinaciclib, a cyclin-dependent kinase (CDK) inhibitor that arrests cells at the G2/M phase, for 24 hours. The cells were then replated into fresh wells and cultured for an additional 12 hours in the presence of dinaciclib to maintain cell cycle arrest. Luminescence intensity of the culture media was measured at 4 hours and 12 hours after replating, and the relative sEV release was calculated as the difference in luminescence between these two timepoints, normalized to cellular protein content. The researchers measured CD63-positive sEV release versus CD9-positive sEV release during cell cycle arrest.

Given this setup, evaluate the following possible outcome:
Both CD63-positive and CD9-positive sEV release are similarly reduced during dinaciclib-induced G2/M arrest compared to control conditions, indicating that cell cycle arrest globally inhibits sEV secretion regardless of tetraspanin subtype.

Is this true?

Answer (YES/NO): NO